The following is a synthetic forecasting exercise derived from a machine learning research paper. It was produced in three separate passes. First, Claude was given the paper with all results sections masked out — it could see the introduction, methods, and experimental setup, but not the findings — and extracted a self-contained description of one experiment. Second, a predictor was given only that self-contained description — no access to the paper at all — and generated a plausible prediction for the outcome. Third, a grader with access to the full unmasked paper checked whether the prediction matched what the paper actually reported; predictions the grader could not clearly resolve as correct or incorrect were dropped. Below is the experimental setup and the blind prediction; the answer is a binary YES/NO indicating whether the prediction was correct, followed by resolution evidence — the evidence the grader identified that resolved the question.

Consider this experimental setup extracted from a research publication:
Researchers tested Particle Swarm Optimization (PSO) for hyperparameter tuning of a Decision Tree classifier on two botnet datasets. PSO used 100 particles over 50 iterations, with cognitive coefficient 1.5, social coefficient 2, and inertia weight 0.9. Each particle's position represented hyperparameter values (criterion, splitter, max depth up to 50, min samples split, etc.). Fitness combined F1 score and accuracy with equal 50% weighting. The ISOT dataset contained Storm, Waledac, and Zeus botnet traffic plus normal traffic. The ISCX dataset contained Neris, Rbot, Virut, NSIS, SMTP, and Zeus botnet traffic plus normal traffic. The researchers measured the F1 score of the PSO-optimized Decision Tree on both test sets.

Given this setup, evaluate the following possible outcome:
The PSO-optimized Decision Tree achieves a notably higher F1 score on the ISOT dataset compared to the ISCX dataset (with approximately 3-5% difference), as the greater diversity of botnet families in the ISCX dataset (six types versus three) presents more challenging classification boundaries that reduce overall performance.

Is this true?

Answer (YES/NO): NO